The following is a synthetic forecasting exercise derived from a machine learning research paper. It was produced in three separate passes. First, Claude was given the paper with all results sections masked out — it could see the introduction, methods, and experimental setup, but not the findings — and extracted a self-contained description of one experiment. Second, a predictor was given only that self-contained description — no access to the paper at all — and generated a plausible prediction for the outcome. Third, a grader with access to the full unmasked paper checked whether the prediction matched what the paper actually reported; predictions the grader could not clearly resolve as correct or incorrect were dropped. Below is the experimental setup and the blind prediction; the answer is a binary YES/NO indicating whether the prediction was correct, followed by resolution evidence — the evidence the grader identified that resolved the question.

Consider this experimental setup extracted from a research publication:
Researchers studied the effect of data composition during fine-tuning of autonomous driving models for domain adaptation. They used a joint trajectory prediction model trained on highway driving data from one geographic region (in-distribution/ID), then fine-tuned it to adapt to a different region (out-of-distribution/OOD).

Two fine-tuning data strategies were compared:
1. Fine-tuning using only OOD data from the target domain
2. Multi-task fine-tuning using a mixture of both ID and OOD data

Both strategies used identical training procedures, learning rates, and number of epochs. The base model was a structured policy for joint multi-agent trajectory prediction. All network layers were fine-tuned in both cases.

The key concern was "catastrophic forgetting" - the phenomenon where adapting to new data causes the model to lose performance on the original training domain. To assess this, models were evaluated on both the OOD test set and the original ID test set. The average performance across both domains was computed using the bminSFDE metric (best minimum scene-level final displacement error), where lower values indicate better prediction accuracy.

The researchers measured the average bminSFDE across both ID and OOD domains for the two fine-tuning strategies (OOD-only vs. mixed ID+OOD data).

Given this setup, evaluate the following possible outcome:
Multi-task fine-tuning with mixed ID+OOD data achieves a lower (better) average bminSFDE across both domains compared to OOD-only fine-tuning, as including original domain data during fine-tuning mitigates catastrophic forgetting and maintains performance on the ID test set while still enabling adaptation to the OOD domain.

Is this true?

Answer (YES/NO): YES